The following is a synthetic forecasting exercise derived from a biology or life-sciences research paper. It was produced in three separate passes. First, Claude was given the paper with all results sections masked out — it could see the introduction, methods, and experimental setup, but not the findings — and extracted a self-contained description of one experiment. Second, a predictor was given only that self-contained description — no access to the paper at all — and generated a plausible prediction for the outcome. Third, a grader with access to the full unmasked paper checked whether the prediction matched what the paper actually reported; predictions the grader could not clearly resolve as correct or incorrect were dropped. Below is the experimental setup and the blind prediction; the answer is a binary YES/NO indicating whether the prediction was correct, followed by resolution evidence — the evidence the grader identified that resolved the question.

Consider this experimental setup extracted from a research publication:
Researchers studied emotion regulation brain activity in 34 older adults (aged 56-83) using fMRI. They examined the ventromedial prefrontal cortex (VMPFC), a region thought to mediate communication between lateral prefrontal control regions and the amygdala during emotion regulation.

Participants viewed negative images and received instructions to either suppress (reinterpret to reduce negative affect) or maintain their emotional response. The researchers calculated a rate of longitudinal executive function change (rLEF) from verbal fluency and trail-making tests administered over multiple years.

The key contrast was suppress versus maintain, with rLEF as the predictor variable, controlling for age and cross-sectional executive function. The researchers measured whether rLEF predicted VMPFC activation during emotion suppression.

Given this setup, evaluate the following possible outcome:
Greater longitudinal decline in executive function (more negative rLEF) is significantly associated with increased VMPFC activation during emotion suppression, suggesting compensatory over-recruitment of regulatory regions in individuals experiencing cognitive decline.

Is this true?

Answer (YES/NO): YES